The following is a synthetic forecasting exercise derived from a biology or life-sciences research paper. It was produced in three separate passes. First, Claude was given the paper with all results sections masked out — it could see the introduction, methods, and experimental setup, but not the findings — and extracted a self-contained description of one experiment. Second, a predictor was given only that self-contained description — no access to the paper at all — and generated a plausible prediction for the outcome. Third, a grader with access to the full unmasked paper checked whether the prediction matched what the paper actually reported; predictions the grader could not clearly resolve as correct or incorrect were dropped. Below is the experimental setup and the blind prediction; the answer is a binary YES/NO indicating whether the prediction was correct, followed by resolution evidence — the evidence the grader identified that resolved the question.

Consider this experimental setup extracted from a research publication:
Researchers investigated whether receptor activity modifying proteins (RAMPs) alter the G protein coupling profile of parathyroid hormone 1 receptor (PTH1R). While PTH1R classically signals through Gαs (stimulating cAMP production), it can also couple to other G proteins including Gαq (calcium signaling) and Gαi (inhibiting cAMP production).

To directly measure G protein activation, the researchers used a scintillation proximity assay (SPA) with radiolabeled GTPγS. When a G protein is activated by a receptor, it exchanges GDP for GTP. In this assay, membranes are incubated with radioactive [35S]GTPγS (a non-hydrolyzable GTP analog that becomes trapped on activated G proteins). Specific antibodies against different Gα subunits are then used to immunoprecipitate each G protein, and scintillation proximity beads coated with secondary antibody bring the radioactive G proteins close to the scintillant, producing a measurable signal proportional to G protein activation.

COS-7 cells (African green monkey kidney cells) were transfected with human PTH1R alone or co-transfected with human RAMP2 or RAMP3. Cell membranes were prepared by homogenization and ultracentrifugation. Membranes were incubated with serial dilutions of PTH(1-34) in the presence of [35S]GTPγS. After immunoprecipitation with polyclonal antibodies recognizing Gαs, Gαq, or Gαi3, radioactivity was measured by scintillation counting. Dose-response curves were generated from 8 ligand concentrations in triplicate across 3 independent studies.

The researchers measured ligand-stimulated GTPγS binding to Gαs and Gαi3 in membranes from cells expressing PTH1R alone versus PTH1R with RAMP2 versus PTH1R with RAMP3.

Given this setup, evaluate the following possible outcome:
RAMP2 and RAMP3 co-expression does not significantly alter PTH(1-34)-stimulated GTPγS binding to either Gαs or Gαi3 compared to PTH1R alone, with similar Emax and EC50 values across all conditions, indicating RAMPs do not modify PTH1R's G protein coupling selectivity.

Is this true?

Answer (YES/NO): NO